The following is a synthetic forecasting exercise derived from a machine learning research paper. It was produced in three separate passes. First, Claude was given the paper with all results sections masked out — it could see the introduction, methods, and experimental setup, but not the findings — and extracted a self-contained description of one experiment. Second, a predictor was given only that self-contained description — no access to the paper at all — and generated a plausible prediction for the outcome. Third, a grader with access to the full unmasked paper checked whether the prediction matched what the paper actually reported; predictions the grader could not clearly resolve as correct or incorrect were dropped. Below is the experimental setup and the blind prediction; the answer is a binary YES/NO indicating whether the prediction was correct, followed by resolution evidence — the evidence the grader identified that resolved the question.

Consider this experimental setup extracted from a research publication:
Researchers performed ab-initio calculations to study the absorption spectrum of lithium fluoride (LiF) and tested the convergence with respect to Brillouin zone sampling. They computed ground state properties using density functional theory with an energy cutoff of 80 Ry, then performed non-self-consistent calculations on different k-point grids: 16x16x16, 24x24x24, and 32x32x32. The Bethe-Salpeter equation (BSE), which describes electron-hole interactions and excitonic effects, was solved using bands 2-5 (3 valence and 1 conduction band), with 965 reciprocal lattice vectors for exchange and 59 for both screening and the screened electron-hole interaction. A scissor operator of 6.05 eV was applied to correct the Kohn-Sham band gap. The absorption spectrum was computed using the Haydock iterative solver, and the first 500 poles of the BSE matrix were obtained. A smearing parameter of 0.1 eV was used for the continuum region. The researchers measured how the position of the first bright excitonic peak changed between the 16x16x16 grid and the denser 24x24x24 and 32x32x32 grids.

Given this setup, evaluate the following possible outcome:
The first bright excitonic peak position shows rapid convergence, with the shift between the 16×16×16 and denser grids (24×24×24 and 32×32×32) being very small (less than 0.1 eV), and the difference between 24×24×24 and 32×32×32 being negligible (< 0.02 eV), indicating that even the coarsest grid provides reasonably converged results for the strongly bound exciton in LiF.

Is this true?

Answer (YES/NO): YES